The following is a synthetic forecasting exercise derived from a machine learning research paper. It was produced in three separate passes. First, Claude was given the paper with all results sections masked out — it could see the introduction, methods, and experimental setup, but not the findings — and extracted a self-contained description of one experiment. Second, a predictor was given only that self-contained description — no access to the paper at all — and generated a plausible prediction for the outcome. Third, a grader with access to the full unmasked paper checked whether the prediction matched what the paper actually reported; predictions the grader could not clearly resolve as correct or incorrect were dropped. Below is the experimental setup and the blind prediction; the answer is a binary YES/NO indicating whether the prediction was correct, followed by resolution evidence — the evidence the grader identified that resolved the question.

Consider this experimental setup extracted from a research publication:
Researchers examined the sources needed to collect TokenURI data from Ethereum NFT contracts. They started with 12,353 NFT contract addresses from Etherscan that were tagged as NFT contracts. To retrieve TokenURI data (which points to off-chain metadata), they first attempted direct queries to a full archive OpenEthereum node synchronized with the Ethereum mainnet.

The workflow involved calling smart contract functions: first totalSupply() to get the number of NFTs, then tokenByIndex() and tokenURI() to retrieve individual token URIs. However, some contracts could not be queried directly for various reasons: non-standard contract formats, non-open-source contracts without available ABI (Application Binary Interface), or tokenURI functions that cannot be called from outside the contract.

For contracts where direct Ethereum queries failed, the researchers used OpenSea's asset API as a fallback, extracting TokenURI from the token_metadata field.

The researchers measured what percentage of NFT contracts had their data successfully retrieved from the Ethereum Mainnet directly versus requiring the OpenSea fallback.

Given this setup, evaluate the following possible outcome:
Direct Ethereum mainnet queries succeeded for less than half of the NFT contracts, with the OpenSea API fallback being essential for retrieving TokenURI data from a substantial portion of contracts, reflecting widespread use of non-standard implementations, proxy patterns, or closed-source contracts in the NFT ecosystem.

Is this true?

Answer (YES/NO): NO